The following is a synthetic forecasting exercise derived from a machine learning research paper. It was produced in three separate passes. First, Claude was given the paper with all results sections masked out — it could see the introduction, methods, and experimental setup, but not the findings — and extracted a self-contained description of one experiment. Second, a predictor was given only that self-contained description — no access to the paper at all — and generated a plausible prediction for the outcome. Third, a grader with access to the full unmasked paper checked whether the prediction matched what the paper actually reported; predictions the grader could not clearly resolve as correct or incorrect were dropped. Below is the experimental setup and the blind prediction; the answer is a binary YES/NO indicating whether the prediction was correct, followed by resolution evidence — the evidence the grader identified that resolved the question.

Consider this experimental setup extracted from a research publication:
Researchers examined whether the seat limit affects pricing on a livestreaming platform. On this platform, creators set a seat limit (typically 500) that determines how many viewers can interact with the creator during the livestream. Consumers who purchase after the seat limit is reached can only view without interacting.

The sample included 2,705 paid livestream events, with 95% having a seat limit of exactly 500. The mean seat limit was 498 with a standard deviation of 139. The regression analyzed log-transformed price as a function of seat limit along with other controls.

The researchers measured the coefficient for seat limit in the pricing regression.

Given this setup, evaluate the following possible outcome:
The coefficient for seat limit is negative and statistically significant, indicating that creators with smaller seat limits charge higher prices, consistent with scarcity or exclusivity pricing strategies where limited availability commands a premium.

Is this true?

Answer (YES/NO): NO